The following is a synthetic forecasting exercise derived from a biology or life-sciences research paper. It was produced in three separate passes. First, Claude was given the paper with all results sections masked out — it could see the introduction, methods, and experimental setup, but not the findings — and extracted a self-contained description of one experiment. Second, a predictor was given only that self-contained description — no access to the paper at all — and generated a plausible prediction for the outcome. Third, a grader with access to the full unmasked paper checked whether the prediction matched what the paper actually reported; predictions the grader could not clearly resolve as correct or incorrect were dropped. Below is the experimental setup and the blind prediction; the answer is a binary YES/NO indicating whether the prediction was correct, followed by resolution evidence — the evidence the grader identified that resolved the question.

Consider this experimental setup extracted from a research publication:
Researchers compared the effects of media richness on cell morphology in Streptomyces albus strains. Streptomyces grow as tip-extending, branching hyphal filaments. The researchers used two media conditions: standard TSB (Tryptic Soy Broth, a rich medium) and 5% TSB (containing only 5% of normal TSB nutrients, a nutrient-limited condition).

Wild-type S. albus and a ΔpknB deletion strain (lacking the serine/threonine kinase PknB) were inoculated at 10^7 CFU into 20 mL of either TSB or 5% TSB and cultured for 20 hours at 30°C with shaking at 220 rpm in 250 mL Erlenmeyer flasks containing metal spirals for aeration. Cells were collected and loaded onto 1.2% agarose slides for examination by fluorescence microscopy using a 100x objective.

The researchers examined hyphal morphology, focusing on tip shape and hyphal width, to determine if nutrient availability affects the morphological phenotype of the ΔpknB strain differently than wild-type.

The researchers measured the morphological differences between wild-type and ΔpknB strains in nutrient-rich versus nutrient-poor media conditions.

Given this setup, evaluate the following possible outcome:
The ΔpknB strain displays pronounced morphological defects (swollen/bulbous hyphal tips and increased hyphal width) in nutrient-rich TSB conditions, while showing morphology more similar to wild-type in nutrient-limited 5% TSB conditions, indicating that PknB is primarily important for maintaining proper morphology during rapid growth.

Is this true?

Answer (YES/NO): NO